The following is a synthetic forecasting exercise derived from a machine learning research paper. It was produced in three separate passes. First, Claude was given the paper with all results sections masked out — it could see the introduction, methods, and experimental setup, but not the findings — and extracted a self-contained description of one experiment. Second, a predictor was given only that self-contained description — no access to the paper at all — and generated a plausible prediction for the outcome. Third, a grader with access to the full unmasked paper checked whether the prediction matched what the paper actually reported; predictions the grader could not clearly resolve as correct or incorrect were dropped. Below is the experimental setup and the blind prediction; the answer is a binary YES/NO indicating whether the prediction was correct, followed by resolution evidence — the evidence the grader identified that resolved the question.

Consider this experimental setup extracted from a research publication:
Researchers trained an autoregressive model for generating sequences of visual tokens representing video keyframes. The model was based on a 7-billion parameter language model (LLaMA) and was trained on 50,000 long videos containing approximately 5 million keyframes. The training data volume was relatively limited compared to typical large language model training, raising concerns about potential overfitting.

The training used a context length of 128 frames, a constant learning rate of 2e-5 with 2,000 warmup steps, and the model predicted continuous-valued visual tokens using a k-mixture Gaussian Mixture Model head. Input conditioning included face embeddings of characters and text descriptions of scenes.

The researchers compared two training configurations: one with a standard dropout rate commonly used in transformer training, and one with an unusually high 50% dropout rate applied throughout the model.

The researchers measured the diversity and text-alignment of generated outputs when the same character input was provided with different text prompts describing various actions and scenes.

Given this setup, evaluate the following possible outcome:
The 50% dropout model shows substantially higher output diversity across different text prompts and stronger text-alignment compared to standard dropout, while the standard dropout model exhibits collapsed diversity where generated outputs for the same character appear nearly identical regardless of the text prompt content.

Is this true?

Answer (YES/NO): YES